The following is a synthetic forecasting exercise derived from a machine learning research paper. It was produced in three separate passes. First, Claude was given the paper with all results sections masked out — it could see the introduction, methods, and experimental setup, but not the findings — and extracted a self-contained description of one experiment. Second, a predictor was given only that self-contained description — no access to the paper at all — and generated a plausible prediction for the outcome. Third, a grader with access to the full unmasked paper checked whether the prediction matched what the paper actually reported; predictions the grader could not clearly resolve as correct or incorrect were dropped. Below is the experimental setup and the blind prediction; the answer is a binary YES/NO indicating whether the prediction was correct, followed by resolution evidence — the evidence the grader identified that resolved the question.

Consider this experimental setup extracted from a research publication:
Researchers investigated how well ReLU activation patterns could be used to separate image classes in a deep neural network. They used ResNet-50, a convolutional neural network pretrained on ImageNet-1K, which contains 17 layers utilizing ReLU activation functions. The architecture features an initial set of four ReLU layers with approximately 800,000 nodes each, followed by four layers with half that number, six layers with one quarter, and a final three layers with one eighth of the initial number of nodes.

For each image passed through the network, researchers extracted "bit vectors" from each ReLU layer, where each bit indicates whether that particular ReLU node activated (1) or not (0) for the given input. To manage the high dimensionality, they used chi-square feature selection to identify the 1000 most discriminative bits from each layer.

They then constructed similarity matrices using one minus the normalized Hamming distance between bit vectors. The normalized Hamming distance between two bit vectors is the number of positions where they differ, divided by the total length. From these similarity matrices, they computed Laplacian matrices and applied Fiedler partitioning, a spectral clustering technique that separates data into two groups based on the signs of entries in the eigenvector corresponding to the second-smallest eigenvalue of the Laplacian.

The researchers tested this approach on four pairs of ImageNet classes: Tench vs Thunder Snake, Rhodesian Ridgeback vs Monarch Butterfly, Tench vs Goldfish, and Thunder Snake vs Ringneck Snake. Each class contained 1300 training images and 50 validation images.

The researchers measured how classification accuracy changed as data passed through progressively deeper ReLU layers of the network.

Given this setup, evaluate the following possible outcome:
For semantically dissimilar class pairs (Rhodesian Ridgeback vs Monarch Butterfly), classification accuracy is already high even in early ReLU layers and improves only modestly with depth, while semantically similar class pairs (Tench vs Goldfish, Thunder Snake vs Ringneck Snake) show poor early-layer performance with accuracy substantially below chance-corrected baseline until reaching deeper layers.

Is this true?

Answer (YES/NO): NO